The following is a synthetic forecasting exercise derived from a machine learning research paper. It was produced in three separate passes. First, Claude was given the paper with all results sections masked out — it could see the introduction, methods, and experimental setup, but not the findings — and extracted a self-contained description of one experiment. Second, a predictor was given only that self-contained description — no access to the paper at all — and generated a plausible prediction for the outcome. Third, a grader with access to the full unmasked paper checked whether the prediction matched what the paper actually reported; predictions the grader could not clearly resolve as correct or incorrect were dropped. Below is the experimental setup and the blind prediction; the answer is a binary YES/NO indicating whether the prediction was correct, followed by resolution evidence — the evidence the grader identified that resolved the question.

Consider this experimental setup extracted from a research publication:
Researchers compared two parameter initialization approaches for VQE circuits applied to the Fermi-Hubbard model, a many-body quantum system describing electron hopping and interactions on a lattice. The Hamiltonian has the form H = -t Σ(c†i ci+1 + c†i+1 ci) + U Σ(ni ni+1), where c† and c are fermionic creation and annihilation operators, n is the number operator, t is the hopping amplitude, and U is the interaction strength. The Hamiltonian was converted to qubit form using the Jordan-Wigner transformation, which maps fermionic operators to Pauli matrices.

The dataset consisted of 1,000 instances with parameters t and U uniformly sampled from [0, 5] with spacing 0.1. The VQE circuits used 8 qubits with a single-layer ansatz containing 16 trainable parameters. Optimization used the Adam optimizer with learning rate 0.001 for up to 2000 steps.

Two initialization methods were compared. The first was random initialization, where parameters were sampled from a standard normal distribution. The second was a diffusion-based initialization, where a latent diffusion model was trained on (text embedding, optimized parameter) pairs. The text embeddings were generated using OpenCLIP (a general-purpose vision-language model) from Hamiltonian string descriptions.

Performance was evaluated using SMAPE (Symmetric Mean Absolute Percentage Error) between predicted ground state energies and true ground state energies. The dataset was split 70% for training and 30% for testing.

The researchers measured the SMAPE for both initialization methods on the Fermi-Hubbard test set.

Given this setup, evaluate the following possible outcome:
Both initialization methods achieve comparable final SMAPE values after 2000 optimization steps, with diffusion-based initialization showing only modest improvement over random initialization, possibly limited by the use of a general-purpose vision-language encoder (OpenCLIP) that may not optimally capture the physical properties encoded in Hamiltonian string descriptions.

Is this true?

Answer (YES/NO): NO